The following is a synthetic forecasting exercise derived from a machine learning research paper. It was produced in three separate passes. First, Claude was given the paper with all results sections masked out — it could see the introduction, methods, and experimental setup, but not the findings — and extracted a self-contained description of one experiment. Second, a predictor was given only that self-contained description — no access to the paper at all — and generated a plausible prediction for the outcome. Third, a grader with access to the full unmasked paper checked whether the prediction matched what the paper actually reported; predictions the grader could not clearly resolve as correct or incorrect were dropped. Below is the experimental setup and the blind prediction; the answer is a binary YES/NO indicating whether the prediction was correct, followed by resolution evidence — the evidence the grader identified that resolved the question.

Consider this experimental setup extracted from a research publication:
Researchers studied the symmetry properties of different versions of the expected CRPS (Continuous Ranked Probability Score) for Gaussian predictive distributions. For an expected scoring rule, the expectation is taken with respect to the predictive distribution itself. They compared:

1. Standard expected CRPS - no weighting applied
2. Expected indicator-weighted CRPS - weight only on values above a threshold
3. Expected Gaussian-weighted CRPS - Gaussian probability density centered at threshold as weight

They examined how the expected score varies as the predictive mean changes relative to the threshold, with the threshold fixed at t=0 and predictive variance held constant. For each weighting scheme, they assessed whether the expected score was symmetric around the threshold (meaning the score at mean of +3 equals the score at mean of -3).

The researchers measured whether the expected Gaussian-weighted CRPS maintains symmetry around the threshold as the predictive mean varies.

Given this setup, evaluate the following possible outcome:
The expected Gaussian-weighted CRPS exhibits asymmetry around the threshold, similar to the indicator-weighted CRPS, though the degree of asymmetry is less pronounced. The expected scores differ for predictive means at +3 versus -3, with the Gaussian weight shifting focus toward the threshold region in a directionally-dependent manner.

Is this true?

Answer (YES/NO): NO